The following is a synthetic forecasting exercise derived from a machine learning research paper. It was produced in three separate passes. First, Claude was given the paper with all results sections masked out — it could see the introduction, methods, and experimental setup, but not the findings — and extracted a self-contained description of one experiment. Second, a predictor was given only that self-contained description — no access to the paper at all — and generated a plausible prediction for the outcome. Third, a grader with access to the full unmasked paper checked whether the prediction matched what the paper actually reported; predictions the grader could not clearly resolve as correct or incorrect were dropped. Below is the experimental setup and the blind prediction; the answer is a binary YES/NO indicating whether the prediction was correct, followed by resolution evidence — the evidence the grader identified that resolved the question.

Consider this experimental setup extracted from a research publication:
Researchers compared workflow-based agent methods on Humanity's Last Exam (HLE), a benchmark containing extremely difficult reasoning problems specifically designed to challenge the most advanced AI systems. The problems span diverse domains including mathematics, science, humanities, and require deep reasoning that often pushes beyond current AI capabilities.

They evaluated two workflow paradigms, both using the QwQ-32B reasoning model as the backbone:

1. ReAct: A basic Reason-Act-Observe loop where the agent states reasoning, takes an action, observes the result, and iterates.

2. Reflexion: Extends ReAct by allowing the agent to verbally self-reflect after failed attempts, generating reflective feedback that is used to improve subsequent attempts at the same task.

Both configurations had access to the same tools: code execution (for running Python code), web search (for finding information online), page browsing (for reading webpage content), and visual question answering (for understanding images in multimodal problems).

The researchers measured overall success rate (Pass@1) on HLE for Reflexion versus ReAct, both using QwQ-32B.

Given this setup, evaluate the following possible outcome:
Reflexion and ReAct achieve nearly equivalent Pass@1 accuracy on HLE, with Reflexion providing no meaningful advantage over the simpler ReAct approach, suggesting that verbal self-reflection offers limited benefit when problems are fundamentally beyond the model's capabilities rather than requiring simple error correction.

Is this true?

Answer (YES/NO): NO